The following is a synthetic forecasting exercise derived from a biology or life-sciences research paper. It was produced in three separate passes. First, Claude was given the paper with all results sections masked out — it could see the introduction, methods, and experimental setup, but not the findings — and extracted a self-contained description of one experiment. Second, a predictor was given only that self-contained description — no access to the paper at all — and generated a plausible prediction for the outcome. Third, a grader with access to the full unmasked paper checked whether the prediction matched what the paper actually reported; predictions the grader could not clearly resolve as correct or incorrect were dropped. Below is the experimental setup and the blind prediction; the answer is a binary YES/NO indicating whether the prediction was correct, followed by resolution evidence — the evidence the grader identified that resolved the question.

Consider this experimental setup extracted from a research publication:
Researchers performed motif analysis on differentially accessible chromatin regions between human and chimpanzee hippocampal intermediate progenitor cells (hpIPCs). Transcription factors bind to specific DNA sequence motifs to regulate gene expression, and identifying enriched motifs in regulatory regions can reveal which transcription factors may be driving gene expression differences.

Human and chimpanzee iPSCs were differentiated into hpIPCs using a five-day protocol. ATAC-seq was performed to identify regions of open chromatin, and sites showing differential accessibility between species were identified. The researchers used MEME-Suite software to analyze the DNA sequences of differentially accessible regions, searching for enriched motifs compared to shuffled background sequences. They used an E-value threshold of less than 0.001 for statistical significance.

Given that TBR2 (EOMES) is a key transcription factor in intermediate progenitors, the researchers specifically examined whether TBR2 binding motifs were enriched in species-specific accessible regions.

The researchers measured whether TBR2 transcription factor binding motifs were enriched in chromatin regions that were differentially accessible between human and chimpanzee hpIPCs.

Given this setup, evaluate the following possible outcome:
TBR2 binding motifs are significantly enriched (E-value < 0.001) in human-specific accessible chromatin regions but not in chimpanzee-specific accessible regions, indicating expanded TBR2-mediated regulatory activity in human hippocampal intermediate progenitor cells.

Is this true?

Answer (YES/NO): YES